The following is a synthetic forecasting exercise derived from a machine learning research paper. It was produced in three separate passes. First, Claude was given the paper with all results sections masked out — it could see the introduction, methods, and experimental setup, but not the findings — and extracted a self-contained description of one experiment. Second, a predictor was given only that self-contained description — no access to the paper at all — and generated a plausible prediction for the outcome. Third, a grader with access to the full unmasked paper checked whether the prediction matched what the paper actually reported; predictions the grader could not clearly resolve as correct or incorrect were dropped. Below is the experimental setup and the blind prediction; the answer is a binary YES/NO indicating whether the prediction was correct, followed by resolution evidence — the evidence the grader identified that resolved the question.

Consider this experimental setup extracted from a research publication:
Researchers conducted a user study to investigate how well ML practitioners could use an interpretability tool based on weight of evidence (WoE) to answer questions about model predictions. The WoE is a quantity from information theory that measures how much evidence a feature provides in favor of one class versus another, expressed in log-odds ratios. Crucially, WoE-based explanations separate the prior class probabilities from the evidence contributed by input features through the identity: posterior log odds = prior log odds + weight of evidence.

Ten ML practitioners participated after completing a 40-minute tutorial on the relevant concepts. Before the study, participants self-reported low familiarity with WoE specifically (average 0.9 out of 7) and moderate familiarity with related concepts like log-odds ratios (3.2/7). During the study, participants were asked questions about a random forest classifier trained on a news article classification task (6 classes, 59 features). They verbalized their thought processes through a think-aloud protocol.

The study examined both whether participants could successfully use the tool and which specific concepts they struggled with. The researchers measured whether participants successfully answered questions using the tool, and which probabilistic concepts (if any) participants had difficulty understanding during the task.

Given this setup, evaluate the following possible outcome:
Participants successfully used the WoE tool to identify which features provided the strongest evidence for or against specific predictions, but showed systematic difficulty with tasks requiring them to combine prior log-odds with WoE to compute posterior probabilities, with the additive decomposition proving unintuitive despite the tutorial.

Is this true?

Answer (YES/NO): NO